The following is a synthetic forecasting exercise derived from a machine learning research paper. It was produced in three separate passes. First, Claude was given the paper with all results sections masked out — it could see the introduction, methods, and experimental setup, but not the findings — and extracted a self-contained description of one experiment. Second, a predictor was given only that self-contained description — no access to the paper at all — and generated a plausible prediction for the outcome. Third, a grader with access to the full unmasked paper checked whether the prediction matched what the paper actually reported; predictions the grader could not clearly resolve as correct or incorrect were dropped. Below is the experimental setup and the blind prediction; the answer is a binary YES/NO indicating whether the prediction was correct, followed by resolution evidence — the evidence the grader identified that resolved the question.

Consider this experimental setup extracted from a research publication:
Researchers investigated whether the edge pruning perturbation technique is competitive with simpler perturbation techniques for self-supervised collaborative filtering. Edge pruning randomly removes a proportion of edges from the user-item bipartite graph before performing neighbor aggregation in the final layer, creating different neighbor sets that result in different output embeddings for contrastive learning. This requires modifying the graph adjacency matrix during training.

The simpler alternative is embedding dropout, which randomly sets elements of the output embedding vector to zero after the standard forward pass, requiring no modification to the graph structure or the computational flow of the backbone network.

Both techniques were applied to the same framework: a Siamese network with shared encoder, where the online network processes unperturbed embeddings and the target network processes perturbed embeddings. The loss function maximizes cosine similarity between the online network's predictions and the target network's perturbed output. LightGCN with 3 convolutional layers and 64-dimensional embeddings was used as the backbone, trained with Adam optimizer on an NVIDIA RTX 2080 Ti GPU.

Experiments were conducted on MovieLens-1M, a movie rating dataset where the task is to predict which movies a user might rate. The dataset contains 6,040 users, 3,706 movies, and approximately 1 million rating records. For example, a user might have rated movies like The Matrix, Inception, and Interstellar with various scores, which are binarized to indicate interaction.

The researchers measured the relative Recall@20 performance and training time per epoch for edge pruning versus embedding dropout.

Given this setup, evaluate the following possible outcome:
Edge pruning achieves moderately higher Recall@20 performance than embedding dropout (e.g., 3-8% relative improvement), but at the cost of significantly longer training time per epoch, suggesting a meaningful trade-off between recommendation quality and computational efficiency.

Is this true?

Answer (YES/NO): NO